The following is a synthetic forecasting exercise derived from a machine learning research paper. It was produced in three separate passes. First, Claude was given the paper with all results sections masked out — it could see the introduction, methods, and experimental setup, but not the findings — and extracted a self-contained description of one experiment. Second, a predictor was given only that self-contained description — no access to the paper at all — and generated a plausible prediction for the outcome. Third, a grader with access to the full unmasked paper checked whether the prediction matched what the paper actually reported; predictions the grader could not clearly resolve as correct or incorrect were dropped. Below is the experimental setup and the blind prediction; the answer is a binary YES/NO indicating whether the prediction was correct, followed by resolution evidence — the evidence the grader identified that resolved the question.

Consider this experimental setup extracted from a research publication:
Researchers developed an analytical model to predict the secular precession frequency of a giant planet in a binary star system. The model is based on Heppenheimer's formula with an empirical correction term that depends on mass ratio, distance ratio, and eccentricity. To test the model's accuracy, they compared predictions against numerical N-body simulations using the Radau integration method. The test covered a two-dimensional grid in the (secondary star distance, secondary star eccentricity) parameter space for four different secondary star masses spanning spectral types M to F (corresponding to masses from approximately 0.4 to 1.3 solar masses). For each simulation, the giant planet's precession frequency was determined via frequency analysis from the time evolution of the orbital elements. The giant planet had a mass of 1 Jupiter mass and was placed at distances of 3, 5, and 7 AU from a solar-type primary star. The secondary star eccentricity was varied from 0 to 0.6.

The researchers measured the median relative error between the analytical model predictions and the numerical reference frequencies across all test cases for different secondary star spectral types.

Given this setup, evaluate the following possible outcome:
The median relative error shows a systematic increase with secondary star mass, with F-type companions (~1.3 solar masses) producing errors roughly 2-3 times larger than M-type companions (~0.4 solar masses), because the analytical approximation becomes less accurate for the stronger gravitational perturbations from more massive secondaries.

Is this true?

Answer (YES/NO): NO